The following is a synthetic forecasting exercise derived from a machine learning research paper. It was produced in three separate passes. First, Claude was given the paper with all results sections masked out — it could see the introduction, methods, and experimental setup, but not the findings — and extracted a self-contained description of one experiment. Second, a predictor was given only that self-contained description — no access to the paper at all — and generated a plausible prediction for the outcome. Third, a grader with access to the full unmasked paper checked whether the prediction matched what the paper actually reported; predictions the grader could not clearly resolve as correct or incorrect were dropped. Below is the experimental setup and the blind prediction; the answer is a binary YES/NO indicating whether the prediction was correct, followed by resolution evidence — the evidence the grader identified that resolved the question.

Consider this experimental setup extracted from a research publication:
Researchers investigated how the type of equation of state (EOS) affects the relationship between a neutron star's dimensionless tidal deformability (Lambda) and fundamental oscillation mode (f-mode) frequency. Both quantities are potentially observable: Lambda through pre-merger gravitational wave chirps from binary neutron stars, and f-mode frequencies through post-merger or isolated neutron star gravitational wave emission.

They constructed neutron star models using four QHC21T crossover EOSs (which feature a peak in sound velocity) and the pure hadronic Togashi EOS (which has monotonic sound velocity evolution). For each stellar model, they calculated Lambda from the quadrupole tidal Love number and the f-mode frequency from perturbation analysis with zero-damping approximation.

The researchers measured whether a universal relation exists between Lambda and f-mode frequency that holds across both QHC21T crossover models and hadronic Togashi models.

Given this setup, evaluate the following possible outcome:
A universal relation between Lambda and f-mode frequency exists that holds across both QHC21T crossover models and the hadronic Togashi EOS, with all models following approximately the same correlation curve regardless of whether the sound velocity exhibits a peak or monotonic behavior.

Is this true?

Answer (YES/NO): YES